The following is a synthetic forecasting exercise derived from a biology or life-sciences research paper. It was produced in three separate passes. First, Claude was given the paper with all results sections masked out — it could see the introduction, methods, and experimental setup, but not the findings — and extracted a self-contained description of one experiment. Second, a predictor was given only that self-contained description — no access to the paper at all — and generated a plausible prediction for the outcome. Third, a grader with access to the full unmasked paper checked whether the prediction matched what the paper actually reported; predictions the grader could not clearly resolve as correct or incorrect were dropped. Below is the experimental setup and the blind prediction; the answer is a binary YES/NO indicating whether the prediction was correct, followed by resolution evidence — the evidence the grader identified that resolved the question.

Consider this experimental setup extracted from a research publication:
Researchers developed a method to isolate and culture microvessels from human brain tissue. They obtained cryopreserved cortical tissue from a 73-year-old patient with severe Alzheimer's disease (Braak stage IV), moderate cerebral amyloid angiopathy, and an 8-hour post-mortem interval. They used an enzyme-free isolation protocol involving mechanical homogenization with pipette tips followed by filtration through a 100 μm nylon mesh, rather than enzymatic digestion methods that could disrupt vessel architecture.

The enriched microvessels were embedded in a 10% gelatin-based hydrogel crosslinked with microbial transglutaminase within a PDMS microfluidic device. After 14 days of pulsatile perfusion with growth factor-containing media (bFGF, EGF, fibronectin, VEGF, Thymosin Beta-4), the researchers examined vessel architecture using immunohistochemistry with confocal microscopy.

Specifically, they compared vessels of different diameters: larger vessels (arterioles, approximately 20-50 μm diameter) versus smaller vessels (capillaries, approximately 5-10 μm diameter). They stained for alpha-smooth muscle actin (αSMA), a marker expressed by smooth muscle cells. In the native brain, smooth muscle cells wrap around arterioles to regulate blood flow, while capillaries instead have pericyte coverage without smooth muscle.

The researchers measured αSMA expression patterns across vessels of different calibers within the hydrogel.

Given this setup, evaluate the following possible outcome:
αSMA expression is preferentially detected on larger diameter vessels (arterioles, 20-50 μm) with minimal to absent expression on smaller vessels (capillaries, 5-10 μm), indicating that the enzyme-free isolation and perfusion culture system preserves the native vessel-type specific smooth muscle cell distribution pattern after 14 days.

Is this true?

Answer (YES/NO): YES